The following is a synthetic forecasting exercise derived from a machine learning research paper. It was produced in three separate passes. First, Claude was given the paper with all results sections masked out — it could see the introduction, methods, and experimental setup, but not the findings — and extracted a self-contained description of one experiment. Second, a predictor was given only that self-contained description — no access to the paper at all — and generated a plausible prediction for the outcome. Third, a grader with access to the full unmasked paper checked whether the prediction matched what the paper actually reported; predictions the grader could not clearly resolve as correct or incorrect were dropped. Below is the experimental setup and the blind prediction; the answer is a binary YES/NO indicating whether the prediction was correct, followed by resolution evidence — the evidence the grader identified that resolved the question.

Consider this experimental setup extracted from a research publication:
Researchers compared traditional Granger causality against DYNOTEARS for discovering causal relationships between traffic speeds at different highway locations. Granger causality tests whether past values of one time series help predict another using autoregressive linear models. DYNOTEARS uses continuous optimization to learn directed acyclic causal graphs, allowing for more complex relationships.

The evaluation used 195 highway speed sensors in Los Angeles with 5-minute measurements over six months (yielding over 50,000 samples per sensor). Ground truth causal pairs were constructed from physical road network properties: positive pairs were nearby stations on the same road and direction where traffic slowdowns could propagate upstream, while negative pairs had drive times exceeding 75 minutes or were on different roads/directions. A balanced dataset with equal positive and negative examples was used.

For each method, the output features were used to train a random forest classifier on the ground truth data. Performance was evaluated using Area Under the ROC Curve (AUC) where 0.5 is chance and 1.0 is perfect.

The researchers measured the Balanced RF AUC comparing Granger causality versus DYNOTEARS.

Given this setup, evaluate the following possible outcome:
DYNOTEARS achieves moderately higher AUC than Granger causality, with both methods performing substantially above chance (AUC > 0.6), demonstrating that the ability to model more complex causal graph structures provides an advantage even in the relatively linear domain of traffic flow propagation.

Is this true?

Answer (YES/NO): NO